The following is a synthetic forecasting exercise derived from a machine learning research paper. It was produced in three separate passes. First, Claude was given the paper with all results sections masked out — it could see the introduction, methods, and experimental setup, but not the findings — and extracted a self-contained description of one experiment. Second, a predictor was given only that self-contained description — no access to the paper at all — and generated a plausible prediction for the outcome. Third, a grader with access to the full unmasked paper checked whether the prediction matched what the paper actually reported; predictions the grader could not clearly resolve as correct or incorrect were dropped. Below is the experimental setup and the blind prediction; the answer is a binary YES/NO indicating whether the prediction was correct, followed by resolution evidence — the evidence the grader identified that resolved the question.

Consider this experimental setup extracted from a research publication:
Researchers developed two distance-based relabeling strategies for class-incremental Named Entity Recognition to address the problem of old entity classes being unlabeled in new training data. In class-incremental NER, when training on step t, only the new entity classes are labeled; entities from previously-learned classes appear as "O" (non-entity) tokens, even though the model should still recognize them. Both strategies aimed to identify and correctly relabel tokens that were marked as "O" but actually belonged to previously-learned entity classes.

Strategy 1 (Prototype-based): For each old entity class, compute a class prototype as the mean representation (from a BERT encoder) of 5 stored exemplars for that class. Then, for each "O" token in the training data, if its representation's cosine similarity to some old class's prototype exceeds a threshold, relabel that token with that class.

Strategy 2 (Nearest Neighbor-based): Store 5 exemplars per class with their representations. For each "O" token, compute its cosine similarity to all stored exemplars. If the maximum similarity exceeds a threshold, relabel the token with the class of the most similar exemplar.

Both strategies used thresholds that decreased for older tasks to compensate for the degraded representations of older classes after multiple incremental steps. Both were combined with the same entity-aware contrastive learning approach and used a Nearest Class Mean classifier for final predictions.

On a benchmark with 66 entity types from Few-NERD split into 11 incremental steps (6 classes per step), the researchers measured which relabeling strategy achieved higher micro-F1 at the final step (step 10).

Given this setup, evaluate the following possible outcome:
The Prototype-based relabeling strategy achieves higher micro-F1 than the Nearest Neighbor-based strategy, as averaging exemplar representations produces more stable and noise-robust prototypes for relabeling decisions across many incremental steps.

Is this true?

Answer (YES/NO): YES